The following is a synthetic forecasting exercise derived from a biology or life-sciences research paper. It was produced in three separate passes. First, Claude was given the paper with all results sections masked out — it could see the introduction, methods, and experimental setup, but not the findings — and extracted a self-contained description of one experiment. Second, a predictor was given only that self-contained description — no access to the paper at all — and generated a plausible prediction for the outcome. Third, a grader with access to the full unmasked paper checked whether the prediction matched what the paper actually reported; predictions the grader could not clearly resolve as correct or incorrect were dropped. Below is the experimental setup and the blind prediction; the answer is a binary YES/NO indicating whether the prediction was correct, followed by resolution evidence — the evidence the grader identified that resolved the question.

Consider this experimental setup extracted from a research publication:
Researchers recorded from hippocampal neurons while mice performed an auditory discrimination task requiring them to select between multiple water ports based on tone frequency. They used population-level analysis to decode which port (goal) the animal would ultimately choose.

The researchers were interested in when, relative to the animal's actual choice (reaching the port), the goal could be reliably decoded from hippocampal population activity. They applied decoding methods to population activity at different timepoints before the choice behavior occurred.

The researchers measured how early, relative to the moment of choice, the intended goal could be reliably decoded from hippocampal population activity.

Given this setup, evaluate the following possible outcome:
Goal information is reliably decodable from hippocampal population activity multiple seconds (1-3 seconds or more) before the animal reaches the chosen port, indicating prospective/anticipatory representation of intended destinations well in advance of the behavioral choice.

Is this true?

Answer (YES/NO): NO